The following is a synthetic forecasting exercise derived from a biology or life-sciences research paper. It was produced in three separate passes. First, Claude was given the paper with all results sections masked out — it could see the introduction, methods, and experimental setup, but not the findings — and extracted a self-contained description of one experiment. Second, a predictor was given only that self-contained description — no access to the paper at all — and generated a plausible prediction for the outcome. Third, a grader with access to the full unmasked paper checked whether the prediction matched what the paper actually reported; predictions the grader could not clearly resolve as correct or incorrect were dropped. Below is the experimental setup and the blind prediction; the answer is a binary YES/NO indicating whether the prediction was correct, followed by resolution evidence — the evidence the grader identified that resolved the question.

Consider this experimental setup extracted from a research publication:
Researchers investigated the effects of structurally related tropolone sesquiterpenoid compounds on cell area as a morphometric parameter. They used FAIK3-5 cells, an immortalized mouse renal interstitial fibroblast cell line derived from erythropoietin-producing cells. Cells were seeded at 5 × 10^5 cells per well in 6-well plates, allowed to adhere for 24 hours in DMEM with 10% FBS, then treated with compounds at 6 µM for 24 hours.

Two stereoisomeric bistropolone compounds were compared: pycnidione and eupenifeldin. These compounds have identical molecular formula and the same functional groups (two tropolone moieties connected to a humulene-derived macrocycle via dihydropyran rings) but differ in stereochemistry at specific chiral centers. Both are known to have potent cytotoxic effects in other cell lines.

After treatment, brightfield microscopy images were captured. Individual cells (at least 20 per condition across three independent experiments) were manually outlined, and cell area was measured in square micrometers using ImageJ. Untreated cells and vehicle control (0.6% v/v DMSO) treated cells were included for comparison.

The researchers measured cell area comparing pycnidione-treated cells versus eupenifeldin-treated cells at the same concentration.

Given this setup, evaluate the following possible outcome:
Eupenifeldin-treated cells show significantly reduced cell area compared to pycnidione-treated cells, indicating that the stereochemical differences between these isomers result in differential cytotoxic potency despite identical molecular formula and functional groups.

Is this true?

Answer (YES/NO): NO